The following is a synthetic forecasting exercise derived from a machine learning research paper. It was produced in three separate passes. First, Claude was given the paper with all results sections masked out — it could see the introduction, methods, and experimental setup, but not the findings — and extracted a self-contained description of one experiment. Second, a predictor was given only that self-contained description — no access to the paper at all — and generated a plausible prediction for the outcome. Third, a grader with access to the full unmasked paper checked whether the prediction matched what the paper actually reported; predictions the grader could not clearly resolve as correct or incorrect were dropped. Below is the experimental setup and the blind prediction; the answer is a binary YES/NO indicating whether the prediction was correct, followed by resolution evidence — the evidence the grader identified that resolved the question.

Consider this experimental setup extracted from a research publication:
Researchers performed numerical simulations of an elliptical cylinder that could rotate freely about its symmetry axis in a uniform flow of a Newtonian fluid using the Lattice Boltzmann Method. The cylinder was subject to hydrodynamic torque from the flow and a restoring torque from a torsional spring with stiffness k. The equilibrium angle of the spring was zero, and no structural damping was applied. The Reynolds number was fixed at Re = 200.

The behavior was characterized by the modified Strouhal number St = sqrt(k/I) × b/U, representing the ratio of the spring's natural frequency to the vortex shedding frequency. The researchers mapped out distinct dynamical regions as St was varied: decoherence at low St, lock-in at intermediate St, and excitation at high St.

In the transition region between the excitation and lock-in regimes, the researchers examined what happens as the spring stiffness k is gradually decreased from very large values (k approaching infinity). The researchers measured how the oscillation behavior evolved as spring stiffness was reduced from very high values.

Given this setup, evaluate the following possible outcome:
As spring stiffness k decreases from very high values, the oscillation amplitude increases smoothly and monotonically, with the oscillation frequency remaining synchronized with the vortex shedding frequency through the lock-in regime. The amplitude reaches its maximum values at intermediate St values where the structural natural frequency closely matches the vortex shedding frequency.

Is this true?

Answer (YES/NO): NO